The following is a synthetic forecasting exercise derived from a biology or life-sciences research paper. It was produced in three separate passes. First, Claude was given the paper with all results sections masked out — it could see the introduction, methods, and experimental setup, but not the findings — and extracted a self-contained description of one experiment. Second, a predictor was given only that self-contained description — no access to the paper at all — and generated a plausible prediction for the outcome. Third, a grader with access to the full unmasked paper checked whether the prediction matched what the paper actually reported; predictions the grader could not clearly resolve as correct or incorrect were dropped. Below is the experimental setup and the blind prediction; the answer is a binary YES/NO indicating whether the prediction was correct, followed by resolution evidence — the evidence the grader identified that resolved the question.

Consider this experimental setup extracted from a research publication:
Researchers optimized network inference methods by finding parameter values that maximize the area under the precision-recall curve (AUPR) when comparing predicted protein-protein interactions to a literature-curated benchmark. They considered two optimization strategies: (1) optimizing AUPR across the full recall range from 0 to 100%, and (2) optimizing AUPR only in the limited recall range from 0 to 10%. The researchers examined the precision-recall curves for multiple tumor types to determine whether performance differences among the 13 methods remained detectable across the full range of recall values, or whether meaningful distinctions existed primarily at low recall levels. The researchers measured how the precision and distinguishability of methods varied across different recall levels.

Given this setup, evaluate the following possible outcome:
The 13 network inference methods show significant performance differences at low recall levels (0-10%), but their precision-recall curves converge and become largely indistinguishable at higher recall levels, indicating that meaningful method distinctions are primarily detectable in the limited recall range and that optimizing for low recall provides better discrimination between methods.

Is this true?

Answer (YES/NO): YES